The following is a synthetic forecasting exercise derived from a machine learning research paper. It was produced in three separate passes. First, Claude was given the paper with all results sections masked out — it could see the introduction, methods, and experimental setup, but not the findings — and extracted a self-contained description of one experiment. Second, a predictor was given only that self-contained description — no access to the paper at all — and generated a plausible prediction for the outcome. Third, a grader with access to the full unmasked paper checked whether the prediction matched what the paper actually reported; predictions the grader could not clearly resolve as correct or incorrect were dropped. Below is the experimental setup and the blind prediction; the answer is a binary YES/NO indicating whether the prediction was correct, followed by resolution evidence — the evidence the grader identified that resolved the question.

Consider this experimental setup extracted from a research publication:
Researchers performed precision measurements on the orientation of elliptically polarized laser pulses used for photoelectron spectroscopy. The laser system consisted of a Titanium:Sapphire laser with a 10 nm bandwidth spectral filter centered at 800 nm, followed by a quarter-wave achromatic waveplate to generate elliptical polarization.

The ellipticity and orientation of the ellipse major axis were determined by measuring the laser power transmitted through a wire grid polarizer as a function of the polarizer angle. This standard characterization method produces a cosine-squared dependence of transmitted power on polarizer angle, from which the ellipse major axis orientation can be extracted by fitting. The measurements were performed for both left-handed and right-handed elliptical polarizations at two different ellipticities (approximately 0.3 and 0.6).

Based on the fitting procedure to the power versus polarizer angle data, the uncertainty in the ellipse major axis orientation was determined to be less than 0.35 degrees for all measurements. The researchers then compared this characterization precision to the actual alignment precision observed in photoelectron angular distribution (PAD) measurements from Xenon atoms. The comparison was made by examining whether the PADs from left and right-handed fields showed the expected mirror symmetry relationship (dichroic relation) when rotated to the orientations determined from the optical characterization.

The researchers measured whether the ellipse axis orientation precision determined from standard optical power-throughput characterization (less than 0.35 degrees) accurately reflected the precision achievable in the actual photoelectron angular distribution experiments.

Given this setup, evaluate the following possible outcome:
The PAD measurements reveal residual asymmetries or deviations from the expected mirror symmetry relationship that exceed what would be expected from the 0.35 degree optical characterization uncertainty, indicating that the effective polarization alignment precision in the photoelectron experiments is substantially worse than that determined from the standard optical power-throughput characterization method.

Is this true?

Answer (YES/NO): YES